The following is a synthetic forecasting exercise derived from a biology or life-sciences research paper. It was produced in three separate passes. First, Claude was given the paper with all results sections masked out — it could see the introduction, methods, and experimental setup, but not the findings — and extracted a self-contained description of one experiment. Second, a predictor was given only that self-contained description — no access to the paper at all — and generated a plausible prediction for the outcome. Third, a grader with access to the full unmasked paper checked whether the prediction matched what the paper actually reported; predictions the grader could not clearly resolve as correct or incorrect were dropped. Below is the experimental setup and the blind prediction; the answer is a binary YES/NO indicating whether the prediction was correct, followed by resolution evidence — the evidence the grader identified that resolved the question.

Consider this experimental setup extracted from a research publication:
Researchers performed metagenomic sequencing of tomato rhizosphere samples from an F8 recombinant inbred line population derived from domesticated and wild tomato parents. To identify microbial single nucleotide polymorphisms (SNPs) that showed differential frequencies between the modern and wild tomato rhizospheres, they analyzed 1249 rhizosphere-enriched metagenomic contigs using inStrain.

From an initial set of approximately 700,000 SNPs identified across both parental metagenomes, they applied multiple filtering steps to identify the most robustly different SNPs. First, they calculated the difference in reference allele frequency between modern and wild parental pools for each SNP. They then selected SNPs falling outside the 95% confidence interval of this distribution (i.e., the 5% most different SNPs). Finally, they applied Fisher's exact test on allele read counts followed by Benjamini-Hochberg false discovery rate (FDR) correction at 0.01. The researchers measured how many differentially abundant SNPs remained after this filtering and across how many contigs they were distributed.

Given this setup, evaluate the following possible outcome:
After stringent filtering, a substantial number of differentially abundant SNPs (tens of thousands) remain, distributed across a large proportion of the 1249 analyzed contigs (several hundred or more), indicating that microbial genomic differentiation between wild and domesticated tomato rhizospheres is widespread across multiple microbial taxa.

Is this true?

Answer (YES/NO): NO